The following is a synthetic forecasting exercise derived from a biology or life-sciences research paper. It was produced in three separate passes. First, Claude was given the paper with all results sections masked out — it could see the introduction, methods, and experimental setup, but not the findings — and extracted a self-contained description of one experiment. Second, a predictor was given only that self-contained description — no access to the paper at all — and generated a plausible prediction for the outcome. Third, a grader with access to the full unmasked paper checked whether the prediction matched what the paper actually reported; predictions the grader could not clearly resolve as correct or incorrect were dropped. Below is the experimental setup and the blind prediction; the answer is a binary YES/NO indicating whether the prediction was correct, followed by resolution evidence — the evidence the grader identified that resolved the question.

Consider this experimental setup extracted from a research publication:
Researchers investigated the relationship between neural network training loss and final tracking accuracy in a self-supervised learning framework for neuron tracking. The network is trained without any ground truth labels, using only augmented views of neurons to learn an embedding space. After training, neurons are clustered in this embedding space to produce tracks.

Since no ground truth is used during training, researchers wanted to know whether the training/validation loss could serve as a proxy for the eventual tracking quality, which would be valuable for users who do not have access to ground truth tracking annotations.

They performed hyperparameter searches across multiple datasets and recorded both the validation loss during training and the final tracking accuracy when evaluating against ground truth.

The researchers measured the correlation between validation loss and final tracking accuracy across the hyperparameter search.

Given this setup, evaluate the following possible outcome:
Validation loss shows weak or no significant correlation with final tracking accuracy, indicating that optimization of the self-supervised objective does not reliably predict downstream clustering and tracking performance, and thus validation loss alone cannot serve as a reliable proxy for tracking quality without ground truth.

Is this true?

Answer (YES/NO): NO